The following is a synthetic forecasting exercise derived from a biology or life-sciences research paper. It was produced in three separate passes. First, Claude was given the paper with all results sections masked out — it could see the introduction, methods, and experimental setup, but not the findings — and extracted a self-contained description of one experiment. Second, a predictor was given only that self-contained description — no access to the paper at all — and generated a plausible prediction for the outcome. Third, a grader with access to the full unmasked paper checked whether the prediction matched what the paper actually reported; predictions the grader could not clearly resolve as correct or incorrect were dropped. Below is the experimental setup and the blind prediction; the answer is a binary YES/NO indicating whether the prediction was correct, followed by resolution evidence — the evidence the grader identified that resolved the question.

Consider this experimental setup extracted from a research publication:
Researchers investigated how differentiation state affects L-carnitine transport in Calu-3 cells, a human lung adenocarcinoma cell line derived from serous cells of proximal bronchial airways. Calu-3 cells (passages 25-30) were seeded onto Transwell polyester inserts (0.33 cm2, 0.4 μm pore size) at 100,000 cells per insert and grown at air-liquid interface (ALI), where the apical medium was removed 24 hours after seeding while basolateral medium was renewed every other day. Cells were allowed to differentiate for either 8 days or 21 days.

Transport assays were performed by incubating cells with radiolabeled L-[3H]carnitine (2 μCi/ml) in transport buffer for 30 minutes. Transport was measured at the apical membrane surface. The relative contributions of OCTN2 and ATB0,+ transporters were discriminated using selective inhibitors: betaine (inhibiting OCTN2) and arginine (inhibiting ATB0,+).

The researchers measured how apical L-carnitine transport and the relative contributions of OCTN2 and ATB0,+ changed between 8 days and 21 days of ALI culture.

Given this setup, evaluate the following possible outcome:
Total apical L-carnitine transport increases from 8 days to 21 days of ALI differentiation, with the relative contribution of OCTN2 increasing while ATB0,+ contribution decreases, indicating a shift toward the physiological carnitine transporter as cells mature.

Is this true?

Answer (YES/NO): NO